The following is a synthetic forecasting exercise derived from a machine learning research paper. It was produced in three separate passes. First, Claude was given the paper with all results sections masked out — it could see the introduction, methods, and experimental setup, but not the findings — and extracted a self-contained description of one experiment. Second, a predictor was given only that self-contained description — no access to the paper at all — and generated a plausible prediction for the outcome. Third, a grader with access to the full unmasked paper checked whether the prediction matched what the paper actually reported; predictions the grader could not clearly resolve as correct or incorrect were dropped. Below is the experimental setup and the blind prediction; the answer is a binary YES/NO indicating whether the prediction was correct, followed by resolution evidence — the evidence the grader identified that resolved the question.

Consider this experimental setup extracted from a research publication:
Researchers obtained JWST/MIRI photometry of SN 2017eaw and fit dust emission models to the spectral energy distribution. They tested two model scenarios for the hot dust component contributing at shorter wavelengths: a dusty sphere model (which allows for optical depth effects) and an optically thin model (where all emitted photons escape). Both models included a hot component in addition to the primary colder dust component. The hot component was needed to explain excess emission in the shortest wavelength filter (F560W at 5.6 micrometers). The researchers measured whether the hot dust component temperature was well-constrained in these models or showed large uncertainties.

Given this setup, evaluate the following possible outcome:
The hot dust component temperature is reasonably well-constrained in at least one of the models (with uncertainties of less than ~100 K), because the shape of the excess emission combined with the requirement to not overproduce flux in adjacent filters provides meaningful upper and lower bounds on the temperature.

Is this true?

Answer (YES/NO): NO